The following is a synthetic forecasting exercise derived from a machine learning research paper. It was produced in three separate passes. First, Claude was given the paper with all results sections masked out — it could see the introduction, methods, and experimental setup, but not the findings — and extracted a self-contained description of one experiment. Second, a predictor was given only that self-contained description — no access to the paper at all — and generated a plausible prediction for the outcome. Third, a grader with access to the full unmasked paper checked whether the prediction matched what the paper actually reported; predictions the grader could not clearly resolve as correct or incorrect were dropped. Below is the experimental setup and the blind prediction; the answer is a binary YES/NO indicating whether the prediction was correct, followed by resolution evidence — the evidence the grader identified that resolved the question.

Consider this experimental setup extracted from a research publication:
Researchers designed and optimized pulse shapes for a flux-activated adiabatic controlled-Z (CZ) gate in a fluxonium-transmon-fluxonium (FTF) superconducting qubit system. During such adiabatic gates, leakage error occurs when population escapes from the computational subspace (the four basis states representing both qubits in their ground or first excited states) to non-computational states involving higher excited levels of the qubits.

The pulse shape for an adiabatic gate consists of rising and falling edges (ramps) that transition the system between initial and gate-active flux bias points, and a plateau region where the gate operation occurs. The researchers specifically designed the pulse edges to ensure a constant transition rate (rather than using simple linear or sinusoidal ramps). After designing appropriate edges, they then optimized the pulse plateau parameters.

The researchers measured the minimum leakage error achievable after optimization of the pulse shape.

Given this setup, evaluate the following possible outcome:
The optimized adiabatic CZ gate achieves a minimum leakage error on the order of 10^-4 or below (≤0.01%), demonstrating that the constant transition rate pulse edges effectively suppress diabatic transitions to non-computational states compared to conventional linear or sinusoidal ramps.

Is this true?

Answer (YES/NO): YES